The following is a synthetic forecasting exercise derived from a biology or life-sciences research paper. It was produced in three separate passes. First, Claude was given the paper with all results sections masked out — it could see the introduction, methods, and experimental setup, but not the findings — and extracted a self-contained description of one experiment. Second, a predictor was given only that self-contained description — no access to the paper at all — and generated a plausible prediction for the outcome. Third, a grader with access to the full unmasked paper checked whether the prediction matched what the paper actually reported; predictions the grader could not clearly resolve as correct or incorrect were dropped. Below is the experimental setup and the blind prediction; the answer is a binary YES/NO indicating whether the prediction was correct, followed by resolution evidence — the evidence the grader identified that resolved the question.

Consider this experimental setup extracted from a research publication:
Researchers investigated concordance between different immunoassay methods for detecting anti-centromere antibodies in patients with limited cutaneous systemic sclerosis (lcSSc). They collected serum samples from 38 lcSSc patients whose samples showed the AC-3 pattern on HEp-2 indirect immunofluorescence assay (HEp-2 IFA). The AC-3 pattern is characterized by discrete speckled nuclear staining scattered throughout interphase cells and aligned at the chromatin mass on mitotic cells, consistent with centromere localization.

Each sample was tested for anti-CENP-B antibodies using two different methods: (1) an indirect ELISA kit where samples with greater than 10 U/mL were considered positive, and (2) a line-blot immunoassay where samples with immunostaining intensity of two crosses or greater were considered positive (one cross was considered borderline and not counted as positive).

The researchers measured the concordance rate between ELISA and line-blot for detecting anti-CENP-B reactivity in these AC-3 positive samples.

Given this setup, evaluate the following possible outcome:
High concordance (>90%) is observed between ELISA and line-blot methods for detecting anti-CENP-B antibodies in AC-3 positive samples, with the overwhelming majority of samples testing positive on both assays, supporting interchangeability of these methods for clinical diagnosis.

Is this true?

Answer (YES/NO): NO